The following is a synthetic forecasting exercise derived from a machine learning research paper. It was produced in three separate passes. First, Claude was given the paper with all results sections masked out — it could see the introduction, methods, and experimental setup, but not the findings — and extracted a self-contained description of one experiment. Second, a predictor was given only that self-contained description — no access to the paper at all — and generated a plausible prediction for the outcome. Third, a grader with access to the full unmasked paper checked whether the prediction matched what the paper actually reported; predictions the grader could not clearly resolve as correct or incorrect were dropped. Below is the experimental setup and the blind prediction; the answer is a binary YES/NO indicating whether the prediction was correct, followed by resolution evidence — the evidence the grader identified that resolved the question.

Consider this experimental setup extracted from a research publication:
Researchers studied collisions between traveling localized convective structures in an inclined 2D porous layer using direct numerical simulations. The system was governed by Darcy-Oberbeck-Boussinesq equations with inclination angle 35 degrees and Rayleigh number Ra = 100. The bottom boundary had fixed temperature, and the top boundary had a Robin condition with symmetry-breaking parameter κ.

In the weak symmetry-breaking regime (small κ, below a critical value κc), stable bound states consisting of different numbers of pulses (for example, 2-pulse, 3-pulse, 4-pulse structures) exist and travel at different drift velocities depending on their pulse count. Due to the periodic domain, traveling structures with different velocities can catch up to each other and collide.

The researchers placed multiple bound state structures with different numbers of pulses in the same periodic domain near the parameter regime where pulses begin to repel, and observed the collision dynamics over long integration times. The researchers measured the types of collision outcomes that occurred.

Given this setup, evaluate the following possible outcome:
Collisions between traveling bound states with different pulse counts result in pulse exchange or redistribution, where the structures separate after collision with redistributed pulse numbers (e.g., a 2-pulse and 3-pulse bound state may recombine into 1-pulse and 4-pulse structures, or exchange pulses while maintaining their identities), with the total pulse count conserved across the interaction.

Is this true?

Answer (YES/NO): NO